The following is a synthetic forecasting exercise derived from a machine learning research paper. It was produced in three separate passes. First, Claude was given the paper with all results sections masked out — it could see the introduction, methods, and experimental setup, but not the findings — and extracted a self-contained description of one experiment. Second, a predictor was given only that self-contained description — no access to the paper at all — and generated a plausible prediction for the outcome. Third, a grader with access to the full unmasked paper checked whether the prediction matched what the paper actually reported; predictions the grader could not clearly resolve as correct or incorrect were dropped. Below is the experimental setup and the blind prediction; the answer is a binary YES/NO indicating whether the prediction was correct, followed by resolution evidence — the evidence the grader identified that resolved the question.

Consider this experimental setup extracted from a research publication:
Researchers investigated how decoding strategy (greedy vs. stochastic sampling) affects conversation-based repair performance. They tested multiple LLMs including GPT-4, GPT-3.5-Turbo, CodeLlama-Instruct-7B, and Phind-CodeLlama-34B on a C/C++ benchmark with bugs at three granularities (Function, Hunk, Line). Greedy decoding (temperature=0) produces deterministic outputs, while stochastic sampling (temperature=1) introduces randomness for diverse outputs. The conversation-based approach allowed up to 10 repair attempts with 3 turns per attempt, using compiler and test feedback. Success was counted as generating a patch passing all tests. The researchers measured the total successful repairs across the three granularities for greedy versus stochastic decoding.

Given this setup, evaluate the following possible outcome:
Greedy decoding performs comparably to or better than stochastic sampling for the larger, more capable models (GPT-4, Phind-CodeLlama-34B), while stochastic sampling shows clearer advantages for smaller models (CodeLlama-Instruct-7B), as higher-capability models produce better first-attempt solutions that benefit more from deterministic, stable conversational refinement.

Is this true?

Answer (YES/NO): NO